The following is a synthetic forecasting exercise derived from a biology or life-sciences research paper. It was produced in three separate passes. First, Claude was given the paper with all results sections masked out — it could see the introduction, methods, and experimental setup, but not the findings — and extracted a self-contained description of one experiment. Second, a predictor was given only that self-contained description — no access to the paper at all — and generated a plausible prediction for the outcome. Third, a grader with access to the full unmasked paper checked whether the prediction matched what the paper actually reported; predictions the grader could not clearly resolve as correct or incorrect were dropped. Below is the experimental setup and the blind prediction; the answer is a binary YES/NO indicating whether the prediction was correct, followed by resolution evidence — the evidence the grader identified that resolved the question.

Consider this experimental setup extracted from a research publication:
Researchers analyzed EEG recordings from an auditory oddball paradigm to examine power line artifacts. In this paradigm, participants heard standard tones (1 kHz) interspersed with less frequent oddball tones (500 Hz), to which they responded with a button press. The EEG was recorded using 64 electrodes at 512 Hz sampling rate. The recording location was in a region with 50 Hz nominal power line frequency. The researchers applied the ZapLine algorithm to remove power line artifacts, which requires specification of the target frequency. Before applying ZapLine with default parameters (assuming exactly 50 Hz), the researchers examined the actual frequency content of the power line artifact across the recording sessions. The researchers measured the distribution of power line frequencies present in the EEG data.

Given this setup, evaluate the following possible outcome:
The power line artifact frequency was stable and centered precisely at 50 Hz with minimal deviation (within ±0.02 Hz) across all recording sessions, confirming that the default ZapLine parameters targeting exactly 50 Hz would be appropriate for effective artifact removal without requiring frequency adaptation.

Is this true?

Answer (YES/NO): NO